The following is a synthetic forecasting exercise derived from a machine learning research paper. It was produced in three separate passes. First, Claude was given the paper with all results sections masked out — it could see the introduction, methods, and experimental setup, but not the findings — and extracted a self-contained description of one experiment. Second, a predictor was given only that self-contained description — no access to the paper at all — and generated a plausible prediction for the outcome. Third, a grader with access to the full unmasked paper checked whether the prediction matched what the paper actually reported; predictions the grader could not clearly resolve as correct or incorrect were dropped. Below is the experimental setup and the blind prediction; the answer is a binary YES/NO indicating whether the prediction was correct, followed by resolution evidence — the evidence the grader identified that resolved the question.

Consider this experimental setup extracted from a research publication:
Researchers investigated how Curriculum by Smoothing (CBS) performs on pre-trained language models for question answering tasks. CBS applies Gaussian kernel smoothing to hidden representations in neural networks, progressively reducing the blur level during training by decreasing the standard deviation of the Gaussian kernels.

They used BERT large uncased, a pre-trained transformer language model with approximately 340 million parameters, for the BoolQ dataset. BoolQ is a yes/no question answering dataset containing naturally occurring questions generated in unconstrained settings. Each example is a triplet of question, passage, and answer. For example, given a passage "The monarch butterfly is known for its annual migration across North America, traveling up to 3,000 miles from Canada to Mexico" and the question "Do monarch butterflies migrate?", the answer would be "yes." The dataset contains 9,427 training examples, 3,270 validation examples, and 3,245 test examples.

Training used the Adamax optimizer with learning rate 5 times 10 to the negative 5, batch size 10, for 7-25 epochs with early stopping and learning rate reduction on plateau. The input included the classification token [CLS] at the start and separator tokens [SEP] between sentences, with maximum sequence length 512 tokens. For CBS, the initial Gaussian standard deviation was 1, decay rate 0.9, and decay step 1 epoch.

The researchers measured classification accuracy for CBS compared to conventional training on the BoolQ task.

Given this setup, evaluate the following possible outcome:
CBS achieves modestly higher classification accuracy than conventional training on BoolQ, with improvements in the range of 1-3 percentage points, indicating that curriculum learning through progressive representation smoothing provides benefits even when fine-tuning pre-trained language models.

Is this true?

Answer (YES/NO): NO